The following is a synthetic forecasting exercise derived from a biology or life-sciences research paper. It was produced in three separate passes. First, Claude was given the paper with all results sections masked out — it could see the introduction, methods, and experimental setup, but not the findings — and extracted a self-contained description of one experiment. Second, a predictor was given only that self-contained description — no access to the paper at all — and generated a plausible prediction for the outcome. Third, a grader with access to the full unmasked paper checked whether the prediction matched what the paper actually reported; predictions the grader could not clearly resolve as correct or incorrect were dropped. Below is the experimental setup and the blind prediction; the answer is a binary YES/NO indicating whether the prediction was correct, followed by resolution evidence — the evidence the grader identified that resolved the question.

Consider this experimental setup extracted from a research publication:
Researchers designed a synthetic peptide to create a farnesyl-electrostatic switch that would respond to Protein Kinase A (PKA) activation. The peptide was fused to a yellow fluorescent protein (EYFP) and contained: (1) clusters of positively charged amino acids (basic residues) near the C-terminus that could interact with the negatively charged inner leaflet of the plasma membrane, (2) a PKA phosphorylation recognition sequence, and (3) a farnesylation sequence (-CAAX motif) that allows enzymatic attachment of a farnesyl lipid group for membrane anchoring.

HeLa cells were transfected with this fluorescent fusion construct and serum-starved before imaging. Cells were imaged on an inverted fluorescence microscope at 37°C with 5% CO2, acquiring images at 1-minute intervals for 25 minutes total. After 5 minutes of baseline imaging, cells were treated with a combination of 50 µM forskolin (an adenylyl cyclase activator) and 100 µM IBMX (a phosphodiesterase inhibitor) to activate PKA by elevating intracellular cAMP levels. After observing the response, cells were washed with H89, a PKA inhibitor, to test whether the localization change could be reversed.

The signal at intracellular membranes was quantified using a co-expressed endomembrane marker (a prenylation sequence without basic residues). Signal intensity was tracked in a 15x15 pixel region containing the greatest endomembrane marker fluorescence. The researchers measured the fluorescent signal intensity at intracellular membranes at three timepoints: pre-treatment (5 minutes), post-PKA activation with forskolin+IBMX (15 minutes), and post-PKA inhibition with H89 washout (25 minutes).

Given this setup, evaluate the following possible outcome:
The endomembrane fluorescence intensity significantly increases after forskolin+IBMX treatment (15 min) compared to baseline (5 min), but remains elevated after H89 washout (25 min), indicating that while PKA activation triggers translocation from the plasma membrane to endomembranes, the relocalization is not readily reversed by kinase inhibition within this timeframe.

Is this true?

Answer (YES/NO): NO